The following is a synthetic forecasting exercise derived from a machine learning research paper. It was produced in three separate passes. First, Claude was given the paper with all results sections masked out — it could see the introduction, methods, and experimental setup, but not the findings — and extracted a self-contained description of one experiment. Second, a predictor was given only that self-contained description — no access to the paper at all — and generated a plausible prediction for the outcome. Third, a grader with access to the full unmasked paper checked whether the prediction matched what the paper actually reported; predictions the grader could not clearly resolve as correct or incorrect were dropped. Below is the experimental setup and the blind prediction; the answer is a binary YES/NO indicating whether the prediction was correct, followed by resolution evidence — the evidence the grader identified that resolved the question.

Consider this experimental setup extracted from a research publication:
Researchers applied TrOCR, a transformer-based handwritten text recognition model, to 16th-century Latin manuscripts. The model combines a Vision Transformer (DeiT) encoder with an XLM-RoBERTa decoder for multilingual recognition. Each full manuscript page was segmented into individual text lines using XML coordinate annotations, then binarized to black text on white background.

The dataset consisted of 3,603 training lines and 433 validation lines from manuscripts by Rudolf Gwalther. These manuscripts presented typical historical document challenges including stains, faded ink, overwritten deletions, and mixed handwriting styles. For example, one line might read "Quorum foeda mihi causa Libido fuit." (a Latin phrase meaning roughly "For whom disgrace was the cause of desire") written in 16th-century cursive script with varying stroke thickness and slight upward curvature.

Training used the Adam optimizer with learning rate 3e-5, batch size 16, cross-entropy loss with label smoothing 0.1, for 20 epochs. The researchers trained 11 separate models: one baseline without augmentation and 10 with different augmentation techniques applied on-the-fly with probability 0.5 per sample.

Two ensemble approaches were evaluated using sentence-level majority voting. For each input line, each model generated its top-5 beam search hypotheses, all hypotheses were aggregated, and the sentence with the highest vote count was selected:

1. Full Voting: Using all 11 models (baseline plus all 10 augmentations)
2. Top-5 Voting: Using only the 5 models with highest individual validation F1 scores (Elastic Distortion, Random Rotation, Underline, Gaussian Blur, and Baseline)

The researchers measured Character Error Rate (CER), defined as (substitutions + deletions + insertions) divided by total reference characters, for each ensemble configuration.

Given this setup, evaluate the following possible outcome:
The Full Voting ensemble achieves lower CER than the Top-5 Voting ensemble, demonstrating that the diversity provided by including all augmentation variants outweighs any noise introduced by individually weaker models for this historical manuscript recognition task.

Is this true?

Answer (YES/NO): NO